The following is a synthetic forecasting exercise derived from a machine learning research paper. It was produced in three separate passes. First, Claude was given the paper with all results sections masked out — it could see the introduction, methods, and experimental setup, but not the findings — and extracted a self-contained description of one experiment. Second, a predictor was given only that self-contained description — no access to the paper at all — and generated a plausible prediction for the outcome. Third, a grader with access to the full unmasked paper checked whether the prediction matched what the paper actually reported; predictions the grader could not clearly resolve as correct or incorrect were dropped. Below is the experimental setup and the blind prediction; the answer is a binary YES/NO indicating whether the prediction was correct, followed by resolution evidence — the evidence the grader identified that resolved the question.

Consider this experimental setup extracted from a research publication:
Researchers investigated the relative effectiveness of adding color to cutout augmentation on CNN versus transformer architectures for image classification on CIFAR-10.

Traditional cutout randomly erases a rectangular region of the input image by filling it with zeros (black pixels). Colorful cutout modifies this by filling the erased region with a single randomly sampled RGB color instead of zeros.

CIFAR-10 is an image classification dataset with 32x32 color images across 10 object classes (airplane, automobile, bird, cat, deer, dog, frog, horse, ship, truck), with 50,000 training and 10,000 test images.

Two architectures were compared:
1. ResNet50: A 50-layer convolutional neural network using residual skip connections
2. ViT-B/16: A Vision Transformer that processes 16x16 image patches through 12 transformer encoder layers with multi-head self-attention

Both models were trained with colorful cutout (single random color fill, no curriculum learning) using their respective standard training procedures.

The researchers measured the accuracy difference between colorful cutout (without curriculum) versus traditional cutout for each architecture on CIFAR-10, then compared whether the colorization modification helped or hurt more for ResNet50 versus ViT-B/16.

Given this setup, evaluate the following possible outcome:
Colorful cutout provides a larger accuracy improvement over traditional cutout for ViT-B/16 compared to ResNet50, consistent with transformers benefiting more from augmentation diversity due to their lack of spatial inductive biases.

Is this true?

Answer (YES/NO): YES